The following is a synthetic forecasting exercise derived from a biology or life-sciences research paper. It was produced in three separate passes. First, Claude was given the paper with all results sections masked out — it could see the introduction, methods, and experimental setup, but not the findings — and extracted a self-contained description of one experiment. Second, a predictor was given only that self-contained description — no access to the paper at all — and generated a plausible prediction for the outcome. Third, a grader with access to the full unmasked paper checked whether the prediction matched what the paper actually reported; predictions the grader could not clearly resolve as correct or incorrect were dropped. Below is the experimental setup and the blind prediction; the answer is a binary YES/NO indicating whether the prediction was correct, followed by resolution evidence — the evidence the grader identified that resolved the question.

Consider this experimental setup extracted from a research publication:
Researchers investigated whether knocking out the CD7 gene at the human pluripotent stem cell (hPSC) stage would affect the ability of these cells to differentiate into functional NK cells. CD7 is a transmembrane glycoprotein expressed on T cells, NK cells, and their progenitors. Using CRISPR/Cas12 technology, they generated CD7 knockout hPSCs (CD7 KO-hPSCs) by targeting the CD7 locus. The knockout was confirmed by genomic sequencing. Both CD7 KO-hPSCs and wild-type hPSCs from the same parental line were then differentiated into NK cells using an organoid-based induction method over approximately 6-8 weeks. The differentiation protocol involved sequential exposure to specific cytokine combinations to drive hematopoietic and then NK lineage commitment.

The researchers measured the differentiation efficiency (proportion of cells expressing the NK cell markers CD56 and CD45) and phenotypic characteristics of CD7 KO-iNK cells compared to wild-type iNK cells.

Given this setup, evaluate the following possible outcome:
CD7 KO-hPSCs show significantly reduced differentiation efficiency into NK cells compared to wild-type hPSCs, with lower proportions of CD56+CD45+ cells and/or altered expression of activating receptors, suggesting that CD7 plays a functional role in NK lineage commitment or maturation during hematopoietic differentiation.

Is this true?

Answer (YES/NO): NO